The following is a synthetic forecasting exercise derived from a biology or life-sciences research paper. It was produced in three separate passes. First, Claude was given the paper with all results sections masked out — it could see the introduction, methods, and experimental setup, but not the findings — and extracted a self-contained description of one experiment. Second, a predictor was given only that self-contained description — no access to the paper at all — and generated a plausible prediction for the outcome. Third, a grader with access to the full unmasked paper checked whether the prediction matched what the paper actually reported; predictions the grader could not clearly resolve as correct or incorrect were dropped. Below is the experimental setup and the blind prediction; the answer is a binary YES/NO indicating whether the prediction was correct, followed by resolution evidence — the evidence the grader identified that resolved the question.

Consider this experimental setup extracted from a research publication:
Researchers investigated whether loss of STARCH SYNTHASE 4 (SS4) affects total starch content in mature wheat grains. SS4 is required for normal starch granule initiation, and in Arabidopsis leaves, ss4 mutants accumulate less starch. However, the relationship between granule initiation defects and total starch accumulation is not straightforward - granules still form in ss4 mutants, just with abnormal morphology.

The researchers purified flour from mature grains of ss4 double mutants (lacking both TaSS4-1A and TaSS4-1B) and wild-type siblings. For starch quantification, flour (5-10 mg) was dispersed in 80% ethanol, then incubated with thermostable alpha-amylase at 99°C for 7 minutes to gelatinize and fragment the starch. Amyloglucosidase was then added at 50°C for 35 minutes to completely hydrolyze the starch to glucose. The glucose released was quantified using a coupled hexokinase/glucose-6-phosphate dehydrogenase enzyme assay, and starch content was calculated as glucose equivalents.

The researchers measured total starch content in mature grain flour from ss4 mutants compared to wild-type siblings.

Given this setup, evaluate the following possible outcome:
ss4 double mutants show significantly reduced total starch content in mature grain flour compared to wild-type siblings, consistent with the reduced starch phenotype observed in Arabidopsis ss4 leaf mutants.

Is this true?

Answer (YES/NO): NO